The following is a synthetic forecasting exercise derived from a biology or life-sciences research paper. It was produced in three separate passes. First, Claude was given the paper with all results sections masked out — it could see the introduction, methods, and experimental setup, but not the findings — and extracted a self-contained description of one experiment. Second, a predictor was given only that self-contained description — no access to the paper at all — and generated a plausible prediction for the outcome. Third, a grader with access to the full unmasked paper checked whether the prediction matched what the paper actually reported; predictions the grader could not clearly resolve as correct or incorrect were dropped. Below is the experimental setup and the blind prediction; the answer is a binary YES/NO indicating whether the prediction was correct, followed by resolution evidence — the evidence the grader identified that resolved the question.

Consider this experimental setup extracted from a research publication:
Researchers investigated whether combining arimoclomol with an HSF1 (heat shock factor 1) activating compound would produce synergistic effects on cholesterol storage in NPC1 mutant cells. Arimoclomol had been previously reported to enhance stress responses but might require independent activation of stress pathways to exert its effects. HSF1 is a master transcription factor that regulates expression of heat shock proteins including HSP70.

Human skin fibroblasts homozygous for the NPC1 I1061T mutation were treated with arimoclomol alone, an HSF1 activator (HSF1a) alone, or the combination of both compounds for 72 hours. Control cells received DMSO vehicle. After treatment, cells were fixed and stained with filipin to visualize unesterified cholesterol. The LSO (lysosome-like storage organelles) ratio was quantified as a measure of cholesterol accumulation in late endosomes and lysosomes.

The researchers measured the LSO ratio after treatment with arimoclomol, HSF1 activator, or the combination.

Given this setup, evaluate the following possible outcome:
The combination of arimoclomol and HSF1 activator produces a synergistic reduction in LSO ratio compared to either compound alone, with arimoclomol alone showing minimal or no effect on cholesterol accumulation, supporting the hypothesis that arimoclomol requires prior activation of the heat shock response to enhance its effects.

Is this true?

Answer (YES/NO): NO